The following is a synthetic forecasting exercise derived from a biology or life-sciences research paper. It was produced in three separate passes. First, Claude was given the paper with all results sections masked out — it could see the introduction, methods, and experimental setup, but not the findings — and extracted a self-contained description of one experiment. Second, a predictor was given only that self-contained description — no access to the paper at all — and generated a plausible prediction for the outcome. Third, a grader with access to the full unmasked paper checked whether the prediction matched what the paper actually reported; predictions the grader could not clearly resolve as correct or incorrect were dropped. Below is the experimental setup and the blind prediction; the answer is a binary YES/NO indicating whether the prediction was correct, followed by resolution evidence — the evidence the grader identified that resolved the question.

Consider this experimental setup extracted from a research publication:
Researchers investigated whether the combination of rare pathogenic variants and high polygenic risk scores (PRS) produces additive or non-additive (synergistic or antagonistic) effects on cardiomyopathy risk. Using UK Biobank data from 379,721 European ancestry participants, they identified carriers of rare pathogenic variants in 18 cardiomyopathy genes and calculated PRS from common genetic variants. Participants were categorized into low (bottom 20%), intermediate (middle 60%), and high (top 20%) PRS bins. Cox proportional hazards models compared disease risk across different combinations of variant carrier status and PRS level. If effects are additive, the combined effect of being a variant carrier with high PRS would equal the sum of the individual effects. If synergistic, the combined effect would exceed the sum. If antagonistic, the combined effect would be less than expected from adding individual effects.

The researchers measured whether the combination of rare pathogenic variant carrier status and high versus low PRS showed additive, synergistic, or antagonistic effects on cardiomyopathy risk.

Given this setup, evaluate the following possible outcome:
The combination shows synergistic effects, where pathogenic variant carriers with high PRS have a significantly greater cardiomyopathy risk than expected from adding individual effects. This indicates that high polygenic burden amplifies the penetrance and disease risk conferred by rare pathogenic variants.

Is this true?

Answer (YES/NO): NO